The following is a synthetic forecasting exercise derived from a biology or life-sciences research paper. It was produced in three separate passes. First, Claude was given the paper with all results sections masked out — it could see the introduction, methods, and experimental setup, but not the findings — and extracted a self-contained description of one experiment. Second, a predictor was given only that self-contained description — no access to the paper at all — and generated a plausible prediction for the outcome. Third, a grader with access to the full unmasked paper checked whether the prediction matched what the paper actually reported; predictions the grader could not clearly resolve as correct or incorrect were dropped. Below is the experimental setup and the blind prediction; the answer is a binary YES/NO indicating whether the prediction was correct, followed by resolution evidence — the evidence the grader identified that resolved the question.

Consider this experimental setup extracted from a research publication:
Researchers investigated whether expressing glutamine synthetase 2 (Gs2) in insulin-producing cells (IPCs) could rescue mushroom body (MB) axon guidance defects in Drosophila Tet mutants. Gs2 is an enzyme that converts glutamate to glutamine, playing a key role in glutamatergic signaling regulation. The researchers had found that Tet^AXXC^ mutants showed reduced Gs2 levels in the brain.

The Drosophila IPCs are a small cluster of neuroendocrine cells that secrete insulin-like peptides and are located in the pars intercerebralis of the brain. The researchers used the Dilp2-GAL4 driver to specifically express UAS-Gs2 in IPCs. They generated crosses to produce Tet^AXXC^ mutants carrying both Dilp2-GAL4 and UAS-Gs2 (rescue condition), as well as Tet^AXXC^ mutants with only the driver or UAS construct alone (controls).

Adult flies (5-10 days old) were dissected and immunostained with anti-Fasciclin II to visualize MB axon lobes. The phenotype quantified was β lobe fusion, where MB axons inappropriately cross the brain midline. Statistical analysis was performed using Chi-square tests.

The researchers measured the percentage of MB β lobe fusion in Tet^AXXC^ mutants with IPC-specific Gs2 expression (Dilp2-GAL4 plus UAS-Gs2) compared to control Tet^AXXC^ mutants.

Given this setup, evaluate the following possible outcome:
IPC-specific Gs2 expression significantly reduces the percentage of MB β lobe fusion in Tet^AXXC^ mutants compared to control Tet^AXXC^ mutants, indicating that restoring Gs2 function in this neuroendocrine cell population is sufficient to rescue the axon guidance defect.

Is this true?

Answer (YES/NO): YES